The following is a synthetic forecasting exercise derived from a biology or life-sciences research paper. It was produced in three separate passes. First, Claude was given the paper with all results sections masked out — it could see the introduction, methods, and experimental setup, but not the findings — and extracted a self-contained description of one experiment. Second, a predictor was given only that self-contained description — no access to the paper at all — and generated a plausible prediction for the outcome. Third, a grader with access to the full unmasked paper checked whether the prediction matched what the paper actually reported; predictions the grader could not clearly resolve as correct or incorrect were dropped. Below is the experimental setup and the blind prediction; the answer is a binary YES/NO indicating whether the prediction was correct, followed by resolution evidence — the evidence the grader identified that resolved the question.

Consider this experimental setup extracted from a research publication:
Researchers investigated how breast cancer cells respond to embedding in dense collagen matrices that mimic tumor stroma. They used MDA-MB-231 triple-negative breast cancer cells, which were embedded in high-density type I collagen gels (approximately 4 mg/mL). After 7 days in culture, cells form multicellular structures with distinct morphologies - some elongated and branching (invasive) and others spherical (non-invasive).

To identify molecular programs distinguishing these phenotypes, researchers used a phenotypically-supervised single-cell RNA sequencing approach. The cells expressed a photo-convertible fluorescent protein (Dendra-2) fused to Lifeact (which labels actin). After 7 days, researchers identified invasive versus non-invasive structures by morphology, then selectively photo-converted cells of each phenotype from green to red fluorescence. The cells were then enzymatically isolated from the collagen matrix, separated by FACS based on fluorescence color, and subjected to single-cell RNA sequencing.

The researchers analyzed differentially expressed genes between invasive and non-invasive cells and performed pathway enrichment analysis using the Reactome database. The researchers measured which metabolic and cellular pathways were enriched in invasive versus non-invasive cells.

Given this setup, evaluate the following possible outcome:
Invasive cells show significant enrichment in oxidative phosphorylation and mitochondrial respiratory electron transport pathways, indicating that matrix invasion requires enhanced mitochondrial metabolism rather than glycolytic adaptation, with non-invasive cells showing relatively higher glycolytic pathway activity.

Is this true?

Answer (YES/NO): YES